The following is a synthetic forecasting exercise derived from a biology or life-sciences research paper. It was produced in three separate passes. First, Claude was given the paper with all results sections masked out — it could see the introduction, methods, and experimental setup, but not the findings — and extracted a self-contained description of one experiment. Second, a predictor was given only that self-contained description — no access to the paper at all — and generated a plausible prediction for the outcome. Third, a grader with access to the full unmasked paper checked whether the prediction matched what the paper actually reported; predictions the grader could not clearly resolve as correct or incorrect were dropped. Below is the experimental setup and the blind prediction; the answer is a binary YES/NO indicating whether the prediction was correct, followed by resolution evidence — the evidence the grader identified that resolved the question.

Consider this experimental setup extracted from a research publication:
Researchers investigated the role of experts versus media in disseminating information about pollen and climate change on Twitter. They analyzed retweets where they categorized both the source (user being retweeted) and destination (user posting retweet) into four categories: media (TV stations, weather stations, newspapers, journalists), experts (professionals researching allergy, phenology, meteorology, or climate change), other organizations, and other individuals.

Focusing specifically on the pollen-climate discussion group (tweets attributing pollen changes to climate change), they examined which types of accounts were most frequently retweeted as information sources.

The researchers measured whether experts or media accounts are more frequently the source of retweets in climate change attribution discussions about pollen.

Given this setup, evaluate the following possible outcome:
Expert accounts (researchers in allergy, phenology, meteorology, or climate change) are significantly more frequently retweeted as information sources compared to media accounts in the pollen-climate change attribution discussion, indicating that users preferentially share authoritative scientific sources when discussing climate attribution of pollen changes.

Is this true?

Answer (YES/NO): NO